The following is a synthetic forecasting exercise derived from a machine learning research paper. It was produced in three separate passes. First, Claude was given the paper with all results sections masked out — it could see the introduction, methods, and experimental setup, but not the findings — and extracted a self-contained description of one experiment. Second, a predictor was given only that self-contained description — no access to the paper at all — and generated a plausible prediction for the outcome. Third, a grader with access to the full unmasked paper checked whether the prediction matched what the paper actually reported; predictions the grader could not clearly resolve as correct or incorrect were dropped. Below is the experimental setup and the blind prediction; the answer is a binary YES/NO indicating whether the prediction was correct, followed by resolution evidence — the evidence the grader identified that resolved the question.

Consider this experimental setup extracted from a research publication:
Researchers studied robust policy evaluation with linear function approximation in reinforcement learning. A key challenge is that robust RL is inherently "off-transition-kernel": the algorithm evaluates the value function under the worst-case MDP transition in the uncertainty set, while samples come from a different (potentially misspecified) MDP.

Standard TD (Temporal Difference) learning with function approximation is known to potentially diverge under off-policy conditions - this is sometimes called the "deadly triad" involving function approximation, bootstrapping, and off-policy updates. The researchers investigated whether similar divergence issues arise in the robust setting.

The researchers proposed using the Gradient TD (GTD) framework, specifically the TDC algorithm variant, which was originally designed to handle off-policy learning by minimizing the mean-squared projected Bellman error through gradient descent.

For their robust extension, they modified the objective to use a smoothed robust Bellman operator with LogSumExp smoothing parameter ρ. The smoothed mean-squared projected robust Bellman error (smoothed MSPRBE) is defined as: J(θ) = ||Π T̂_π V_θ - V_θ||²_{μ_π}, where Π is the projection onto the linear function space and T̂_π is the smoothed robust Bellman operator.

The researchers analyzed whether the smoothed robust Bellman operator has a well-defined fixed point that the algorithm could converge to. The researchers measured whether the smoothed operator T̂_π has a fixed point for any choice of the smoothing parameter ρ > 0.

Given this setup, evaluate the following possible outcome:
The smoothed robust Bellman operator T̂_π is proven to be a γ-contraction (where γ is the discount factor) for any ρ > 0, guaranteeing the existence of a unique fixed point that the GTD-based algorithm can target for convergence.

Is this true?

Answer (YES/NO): NO